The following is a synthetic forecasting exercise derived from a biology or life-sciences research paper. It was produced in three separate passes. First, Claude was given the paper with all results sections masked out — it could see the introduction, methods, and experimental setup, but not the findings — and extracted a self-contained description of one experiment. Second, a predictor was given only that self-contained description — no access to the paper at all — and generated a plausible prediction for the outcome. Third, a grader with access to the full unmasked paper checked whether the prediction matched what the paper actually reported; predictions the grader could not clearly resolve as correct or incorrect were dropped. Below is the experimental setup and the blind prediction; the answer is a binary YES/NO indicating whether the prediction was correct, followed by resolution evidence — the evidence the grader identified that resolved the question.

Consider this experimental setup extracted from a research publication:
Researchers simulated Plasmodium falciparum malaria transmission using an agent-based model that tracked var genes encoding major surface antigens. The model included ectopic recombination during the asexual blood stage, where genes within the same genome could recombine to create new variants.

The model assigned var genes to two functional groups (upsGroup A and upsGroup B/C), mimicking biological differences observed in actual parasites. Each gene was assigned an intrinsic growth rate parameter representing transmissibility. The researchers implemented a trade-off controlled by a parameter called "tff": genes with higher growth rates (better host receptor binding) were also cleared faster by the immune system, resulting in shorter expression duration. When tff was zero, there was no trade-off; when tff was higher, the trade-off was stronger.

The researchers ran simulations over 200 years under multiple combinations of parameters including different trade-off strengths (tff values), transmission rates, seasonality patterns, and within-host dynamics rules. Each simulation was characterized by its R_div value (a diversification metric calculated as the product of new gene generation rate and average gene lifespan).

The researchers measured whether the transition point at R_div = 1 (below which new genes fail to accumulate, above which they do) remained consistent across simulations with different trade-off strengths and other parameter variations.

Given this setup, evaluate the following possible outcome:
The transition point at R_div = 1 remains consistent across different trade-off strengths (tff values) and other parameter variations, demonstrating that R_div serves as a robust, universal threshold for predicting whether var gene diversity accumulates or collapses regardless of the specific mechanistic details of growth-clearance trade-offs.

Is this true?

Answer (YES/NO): YES